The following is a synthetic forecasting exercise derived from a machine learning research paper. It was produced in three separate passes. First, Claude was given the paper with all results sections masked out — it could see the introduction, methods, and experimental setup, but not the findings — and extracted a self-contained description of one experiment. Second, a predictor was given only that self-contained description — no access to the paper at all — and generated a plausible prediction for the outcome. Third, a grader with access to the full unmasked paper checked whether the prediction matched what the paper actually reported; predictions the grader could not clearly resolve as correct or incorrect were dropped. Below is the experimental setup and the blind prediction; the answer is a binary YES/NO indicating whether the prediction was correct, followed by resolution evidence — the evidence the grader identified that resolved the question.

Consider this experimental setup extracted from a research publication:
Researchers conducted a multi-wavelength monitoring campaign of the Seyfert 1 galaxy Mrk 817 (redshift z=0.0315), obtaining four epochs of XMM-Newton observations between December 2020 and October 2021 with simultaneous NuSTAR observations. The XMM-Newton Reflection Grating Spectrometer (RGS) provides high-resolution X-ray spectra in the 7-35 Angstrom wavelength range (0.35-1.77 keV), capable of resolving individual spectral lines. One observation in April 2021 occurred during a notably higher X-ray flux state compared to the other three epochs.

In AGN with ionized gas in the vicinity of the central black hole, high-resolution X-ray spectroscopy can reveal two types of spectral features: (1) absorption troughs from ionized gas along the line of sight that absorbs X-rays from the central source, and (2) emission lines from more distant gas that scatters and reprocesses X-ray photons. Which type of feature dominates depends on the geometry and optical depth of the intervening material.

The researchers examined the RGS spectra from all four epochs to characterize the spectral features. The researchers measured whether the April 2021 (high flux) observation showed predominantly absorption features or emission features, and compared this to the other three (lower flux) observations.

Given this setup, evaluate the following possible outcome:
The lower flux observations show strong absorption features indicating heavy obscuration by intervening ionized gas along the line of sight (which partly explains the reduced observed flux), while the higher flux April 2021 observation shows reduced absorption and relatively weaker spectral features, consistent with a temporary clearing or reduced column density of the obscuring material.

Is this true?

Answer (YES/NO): NO